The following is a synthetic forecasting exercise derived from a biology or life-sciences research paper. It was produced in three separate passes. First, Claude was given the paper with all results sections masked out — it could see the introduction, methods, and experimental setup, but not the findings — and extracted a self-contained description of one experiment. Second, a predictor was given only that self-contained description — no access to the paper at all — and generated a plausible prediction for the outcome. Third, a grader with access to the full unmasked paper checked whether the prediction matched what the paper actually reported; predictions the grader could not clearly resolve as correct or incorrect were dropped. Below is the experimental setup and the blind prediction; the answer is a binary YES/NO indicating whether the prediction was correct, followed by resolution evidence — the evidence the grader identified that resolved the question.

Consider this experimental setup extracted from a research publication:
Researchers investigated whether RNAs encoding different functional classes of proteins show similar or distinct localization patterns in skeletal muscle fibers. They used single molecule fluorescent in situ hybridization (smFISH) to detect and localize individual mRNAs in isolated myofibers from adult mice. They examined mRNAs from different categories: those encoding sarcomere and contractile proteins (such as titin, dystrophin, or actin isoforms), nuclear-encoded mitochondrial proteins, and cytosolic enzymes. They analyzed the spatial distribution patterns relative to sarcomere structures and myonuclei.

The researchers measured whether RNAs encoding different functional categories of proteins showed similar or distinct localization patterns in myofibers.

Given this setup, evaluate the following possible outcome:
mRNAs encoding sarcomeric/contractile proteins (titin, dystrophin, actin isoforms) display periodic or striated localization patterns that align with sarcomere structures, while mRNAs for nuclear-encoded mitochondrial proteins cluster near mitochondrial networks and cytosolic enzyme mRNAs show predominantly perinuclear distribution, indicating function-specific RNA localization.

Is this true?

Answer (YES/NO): NO